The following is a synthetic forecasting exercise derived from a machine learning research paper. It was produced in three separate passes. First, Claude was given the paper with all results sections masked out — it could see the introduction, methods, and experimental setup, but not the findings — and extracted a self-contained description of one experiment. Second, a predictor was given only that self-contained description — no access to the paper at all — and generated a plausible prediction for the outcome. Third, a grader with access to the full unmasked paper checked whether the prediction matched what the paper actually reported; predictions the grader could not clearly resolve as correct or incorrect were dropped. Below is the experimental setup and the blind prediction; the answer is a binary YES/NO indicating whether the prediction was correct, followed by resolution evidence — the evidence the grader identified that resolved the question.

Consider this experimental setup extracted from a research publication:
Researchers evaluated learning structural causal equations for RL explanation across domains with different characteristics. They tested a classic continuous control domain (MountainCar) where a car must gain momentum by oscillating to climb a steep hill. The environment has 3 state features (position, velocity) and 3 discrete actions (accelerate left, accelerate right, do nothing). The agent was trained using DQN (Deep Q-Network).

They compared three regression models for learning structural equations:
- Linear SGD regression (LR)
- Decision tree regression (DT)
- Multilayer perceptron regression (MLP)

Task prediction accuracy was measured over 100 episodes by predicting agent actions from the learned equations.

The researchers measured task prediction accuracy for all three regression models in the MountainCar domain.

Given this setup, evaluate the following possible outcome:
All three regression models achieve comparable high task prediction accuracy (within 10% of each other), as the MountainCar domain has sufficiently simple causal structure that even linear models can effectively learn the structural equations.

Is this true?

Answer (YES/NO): NO